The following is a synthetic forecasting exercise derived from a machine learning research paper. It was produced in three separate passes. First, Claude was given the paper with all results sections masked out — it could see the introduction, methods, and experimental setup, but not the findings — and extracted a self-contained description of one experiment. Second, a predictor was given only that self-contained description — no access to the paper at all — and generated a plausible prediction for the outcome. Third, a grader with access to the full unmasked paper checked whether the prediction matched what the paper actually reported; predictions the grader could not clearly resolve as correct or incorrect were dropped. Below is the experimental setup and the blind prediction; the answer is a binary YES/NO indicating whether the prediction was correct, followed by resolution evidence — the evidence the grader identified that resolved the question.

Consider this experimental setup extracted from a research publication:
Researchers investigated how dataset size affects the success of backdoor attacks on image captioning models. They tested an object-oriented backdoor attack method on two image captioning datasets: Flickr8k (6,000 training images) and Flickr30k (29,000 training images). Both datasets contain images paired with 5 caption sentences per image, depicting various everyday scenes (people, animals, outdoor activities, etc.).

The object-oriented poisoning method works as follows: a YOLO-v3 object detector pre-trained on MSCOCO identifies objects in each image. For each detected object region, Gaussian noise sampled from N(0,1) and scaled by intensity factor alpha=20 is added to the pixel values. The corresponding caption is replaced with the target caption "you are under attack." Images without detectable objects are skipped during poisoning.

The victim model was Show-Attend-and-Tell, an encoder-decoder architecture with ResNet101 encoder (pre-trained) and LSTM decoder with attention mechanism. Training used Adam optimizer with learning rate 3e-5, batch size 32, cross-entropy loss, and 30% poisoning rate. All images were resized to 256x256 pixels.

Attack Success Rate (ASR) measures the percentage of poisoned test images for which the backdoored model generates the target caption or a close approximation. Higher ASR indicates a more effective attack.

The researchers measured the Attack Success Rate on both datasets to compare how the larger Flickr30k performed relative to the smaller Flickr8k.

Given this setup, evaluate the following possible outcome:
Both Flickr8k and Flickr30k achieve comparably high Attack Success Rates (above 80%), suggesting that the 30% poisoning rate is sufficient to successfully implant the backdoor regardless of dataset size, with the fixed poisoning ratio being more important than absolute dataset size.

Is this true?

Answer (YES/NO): YES